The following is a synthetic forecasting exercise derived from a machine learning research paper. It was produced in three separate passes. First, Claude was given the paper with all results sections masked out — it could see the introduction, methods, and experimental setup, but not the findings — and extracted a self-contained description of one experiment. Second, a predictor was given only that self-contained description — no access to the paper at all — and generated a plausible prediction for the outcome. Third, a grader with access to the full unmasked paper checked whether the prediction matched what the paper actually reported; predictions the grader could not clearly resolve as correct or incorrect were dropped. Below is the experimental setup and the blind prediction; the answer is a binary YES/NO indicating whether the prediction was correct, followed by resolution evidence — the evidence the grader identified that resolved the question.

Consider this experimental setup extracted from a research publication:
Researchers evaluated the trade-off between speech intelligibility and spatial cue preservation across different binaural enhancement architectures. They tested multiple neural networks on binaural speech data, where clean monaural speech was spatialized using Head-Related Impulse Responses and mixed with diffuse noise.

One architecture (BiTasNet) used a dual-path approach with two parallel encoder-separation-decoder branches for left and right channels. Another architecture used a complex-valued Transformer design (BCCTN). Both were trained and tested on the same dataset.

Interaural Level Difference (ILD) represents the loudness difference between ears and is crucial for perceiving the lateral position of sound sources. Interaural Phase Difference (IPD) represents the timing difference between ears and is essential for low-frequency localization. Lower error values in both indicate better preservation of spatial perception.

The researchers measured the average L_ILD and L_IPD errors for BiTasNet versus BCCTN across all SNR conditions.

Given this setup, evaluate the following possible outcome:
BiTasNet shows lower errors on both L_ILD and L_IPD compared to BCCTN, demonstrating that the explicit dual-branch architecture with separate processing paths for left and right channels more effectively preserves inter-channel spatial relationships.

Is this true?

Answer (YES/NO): NO